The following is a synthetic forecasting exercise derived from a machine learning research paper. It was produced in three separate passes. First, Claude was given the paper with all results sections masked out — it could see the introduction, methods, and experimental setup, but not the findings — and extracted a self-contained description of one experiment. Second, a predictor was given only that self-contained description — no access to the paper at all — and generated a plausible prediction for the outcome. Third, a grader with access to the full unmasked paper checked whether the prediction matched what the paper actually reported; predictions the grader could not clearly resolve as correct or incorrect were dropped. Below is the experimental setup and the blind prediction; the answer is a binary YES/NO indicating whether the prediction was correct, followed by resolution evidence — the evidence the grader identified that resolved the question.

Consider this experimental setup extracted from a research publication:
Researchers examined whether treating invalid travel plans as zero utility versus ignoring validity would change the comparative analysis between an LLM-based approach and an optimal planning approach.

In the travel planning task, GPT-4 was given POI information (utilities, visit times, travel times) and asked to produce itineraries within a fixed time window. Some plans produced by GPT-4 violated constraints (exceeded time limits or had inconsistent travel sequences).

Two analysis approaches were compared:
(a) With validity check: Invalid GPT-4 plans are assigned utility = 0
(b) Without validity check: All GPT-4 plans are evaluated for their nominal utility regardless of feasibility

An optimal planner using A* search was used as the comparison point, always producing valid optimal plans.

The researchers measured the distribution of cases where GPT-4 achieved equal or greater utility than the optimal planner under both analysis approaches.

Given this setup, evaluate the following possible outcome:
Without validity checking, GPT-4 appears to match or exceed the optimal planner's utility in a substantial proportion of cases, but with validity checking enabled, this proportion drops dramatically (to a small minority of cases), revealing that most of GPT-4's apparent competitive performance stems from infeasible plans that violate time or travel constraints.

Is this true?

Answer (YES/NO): NO